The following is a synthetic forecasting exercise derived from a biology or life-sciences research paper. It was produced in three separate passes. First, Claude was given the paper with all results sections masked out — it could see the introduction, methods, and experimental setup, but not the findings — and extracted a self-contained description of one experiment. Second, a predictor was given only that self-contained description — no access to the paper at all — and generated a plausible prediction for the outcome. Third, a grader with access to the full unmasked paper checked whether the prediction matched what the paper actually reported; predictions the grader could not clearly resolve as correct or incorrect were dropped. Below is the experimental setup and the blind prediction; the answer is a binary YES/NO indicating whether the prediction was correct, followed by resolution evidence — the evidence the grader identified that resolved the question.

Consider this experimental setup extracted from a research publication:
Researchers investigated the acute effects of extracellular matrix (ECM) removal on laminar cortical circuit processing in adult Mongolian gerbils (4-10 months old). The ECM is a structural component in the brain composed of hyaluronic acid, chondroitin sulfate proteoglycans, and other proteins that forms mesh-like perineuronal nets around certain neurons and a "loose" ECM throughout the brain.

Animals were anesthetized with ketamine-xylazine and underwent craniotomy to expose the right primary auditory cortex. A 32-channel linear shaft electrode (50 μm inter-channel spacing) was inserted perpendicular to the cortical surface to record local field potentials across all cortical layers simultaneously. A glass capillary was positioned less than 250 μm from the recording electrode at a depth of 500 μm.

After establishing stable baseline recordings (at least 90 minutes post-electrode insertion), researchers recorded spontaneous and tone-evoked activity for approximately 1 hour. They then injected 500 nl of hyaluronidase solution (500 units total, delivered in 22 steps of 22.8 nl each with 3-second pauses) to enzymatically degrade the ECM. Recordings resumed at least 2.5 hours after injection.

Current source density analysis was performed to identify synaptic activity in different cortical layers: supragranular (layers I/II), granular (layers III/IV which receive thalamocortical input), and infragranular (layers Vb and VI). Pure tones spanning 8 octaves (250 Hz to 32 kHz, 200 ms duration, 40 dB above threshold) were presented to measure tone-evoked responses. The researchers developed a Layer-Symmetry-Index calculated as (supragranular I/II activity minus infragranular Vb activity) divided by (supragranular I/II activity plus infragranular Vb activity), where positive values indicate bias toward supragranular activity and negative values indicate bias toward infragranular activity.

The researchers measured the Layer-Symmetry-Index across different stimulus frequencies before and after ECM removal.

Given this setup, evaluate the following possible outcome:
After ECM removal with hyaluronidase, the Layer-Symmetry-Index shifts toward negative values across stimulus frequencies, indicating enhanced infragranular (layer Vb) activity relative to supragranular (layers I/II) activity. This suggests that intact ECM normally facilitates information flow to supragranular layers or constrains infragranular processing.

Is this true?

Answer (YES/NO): NO